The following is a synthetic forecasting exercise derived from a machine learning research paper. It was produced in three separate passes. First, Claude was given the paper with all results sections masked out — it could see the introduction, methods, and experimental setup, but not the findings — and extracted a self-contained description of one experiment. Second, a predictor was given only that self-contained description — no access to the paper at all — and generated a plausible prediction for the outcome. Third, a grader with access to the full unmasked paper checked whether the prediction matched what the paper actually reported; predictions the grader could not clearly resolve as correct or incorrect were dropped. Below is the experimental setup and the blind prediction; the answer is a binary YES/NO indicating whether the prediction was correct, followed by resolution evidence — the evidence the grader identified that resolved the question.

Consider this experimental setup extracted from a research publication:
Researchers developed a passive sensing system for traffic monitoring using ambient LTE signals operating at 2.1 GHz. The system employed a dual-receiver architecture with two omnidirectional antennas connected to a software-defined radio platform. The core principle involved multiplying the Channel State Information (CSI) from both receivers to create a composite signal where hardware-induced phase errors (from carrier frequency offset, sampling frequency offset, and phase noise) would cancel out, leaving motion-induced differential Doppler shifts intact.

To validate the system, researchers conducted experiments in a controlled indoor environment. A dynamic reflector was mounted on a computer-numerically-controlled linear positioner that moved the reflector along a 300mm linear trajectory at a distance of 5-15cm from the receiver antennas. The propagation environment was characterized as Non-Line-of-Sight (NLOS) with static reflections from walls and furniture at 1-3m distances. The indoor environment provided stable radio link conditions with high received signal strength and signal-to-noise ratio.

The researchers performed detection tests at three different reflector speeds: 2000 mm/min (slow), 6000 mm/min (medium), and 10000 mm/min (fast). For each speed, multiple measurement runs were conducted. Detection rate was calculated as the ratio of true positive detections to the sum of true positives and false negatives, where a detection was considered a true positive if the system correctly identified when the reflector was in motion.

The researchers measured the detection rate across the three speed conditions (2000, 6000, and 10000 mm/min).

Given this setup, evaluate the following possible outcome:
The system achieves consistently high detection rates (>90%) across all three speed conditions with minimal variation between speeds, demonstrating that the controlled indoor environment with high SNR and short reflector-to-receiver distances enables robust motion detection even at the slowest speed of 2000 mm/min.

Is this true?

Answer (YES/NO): NO